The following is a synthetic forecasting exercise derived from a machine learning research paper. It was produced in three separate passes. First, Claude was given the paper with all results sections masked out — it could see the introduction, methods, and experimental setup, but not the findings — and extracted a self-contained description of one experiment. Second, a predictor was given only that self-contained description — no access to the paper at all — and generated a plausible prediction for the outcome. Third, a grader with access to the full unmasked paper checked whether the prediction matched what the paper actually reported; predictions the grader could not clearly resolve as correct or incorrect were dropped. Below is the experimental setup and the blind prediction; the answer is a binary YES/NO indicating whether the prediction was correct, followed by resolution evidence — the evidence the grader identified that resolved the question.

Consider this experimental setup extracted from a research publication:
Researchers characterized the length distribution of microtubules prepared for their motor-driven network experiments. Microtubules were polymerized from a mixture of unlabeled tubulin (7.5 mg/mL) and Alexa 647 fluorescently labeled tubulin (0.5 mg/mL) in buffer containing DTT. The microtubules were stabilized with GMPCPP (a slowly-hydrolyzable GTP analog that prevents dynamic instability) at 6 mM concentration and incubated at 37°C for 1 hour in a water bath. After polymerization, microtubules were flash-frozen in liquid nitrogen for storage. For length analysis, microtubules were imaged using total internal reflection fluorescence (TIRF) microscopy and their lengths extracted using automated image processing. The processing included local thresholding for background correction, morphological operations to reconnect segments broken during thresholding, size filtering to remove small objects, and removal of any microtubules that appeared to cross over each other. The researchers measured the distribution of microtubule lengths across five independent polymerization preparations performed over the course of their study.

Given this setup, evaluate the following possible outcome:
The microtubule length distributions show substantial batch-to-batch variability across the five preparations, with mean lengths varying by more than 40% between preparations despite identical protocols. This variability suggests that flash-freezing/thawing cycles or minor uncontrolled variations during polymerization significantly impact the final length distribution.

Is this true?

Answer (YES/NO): NO